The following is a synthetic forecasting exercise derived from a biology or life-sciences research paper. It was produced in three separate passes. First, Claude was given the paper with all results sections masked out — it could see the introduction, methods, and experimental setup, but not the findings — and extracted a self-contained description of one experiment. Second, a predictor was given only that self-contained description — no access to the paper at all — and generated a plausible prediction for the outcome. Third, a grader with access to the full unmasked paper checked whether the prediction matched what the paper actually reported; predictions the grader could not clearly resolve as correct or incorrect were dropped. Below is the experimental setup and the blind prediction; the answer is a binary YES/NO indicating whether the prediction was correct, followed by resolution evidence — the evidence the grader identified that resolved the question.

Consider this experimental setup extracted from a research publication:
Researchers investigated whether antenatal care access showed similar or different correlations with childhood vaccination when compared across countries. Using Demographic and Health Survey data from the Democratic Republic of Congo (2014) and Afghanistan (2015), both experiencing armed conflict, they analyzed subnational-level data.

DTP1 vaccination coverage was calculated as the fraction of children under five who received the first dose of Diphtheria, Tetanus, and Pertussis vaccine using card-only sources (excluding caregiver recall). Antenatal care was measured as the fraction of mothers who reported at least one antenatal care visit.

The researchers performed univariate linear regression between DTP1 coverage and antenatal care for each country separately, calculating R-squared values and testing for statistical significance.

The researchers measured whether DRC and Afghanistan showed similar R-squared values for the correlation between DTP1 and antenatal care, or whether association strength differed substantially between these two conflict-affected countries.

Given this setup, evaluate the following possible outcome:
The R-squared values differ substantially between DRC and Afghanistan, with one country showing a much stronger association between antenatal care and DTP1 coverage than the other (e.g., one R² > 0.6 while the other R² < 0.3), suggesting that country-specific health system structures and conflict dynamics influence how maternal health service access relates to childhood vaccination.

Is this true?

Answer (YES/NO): NO